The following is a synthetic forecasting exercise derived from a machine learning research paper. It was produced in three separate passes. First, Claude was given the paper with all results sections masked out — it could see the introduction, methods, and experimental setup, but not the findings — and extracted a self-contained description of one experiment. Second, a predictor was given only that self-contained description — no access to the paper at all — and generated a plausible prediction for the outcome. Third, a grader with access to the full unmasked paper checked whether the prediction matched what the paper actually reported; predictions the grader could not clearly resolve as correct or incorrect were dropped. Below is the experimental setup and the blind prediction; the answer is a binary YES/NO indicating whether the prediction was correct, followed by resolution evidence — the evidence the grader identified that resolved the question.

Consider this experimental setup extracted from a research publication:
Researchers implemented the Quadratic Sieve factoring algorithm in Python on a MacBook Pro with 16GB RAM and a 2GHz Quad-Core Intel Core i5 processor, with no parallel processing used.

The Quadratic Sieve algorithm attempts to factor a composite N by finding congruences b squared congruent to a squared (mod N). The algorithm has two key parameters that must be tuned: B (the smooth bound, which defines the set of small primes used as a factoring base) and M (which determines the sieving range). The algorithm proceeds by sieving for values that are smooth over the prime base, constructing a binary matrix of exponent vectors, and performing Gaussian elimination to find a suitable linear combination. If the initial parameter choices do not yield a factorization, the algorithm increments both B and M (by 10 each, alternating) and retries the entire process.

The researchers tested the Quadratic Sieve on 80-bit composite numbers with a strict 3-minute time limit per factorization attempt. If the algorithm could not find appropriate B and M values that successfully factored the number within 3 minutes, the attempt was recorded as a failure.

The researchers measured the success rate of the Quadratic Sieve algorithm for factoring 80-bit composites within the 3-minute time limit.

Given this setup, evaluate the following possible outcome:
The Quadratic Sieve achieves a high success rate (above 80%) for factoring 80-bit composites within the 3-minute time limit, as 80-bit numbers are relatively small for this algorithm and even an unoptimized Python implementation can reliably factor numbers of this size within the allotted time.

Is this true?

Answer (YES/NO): NO